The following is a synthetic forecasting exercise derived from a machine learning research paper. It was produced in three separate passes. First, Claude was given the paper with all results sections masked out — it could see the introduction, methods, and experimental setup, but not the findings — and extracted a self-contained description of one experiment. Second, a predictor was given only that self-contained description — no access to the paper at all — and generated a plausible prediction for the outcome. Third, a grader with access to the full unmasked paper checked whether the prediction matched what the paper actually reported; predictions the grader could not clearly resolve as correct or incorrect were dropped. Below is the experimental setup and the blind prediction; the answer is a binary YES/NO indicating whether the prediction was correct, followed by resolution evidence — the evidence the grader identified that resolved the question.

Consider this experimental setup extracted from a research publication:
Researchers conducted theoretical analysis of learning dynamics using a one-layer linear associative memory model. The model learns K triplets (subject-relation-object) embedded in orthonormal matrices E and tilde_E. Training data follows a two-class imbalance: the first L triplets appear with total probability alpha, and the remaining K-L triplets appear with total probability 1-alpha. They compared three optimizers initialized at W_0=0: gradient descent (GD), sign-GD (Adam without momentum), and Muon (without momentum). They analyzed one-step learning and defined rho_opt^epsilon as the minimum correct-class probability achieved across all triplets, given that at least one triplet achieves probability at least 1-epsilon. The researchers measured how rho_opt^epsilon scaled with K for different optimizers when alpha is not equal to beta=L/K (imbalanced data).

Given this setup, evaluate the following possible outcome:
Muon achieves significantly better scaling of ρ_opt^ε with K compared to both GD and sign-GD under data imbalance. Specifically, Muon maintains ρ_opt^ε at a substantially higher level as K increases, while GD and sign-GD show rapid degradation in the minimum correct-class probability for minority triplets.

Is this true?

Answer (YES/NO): NO